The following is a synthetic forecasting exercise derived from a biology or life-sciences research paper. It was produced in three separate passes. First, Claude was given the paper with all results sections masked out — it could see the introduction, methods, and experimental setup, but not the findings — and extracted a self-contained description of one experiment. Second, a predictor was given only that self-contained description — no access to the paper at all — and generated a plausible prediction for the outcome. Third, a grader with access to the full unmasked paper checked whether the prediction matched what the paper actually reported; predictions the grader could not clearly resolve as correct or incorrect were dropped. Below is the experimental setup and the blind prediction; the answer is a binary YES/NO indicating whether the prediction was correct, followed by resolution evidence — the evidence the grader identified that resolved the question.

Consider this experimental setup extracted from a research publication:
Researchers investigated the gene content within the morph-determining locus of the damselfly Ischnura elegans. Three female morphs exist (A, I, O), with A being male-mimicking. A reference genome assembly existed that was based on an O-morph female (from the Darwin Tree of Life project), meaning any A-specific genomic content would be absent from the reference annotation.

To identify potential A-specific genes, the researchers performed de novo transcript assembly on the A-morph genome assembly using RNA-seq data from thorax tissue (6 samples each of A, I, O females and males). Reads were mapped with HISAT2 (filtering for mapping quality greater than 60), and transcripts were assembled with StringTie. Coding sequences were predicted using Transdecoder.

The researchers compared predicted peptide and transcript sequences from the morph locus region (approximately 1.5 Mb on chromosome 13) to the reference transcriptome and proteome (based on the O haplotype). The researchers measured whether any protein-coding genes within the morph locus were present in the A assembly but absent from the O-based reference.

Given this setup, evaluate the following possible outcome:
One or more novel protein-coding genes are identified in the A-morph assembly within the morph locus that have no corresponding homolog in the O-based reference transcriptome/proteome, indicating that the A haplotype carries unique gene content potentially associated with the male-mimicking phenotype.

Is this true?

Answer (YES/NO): YES